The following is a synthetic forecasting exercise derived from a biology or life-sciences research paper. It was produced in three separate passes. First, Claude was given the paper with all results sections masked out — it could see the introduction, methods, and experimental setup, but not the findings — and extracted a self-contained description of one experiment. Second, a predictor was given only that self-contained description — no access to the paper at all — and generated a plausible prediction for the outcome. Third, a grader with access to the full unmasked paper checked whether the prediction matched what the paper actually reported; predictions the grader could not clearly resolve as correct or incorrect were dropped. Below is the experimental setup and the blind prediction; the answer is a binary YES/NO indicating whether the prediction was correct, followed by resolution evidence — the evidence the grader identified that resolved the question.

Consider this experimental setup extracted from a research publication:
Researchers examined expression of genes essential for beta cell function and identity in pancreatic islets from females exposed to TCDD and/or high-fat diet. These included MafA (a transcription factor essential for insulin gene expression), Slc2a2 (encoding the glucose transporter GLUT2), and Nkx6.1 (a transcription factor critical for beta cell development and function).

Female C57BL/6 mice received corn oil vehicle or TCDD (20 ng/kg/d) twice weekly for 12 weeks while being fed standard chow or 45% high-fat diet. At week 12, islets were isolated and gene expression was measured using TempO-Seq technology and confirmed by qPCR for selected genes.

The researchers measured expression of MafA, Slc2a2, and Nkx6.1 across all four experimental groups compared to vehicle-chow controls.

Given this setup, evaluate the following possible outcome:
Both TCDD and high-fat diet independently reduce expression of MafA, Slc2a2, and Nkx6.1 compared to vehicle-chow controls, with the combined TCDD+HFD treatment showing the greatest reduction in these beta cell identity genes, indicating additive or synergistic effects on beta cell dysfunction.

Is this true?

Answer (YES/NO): NO